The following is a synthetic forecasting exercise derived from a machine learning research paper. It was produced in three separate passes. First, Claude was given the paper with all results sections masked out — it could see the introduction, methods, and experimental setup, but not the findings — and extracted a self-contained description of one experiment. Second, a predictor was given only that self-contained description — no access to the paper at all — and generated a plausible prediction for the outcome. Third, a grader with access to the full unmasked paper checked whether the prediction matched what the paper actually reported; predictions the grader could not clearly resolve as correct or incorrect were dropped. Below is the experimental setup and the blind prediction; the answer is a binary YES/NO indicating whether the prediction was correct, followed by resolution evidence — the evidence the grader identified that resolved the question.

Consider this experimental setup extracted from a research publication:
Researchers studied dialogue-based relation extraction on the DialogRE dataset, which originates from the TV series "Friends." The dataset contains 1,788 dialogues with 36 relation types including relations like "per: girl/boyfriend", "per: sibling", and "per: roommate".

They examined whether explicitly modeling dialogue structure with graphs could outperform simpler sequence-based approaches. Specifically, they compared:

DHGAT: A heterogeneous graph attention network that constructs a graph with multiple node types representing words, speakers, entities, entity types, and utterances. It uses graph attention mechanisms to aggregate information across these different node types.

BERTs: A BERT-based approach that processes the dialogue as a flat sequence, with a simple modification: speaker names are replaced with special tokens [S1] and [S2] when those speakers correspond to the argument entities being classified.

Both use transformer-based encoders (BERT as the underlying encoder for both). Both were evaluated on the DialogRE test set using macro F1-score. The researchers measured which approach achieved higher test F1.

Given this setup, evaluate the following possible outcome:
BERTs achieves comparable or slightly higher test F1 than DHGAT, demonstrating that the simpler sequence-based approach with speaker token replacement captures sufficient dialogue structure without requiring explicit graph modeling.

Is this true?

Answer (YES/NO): YES